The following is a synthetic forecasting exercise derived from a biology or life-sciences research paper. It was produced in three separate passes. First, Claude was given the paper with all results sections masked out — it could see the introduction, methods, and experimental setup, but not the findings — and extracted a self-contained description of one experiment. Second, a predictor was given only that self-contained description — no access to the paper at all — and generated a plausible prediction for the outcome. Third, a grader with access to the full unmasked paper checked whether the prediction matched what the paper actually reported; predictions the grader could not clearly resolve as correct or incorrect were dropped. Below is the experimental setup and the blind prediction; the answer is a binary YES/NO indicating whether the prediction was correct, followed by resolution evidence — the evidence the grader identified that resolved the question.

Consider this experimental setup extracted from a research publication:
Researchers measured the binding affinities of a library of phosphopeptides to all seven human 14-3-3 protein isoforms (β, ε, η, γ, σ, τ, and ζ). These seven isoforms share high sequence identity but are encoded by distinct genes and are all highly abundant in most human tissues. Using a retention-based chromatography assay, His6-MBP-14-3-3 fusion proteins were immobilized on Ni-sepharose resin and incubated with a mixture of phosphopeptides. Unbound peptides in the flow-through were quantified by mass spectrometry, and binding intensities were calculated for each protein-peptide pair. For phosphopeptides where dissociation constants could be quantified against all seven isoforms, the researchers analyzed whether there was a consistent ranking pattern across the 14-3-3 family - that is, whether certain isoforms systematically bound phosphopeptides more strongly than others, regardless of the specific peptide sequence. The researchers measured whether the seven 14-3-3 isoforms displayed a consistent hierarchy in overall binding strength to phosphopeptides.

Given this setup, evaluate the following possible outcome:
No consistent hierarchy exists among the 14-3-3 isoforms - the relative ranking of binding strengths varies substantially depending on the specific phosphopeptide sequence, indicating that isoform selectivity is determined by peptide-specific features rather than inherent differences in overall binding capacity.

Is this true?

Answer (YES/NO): NO